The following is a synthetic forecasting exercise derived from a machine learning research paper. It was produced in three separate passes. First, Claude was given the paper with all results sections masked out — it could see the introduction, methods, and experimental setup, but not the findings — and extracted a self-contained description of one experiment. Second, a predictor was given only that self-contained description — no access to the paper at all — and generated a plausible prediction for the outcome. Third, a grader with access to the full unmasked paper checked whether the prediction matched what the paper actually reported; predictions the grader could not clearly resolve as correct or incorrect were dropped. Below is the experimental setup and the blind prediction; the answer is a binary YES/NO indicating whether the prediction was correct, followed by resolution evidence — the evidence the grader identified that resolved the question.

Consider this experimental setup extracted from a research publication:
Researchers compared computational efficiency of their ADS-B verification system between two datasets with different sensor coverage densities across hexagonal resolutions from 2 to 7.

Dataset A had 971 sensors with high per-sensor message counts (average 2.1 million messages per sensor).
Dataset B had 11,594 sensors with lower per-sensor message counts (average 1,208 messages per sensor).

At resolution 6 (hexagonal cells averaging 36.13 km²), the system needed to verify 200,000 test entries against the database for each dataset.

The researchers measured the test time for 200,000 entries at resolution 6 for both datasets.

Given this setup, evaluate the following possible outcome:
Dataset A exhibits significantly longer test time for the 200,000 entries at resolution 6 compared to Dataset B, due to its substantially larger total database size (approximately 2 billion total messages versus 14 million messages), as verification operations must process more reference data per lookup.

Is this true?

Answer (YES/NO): YES